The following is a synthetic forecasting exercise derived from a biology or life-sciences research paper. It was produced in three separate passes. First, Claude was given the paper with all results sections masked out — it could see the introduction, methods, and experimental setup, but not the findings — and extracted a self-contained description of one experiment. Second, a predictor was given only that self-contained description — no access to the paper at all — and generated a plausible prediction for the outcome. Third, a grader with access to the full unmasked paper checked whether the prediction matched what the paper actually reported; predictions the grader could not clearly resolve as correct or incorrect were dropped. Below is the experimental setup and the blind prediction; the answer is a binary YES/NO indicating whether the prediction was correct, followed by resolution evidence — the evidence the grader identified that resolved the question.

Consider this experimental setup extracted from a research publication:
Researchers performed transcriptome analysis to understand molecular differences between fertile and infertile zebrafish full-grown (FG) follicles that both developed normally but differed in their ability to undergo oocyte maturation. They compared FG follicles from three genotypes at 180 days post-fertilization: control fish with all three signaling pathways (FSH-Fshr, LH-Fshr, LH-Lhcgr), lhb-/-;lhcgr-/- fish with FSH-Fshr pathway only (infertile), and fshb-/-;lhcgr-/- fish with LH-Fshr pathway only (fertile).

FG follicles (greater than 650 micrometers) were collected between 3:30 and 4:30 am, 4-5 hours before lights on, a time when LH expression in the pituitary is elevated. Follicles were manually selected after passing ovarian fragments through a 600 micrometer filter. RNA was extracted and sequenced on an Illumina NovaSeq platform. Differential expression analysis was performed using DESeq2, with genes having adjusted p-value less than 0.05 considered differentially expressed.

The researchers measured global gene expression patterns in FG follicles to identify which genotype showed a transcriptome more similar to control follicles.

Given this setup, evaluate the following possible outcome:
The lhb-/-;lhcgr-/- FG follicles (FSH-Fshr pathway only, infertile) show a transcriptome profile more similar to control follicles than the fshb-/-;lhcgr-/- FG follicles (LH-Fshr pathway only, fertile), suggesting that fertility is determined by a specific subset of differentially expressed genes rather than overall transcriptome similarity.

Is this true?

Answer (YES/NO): NO